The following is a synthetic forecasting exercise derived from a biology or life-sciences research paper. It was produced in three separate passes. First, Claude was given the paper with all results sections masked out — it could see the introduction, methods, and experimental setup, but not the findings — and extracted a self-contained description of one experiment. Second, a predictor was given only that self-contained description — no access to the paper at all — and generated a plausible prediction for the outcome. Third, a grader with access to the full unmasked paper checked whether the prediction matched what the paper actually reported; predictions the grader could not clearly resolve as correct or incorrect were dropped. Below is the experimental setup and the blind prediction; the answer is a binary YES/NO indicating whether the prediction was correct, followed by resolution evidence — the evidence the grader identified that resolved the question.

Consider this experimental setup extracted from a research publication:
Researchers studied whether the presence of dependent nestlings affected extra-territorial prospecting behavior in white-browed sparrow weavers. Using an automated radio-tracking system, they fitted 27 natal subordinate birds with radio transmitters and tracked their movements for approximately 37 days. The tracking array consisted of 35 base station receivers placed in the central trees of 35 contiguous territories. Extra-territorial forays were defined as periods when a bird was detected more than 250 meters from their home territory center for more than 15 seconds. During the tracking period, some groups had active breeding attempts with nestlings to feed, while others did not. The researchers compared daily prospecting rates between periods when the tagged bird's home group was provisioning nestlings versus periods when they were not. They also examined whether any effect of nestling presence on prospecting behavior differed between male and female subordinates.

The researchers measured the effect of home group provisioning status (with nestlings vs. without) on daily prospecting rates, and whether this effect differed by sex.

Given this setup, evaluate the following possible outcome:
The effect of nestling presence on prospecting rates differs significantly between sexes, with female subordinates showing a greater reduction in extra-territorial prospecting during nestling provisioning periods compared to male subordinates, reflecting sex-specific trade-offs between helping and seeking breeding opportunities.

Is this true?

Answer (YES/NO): NO